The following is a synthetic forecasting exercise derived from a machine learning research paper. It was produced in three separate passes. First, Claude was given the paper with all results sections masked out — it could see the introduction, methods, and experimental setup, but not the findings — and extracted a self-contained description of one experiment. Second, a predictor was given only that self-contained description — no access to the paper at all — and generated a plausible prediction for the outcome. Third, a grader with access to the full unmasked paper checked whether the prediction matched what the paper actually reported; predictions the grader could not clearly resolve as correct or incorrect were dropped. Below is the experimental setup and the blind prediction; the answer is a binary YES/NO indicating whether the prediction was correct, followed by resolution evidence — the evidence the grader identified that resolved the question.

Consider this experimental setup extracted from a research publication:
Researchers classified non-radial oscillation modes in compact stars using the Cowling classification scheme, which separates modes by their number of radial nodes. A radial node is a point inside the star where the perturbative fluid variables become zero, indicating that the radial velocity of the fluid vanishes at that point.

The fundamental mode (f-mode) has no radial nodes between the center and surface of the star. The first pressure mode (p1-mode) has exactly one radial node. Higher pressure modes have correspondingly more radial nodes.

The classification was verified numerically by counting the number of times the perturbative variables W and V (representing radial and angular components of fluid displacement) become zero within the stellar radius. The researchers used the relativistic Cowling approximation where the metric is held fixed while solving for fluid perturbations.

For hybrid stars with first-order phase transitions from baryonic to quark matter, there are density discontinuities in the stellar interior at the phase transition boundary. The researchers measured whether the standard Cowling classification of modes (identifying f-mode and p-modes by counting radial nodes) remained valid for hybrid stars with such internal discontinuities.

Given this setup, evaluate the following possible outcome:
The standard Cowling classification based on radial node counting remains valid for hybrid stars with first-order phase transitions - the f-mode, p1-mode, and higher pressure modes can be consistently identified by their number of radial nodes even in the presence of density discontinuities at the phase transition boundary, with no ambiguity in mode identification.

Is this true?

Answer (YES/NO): YES